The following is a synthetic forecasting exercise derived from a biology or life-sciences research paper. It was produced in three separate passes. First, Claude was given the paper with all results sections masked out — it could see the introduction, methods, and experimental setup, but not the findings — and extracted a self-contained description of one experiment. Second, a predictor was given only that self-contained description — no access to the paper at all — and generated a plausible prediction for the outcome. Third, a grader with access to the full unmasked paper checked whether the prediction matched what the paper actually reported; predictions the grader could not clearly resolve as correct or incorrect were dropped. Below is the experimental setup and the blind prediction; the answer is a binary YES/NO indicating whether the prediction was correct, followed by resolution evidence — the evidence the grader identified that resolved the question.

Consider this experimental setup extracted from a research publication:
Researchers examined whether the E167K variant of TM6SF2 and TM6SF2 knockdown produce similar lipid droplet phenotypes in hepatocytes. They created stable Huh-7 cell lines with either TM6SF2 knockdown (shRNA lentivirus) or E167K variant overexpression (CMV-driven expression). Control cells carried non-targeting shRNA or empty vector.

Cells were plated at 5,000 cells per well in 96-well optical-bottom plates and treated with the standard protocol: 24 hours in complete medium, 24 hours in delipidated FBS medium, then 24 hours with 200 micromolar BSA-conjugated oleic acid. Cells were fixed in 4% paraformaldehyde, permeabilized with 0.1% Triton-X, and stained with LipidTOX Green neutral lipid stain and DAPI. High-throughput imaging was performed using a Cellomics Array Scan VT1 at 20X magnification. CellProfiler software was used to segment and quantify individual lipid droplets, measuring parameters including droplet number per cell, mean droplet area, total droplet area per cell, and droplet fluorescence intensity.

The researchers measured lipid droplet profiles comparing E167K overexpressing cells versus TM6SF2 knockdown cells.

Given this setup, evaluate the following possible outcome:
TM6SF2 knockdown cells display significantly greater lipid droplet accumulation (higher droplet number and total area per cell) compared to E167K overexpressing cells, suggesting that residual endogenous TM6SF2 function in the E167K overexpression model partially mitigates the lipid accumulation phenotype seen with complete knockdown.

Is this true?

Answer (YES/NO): NO